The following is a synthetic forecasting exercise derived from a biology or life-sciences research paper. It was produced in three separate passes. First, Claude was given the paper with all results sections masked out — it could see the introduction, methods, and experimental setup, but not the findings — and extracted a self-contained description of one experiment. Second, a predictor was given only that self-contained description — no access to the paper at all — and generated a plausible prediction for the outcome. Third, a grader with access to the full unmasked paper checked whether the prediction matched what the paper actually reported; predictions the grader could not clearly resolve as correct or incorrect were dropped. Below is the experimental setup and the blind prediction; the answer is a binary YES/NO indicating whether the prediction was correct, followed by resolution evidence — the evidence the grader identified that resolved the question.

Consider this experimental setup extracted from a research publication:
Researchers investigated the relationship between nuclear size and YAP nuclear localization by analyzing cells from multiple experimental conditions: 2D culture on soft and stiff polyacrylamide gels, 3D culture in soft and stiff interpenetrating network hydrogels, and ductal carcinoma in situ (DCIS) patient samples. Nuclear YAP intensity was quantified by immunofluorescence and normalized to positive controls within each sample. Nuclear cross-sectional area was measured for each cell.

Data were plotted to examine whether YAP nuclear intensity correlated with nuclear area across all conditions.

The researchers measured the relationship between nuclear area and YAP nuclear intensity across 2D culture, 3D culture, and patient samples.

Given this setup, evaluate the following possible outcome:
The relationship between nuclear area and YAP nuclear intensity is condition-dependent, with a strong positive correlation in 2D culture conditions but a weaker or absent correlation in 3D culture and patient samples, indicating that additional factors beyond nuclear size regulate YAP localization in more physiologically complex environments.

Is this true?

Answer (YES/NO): NO